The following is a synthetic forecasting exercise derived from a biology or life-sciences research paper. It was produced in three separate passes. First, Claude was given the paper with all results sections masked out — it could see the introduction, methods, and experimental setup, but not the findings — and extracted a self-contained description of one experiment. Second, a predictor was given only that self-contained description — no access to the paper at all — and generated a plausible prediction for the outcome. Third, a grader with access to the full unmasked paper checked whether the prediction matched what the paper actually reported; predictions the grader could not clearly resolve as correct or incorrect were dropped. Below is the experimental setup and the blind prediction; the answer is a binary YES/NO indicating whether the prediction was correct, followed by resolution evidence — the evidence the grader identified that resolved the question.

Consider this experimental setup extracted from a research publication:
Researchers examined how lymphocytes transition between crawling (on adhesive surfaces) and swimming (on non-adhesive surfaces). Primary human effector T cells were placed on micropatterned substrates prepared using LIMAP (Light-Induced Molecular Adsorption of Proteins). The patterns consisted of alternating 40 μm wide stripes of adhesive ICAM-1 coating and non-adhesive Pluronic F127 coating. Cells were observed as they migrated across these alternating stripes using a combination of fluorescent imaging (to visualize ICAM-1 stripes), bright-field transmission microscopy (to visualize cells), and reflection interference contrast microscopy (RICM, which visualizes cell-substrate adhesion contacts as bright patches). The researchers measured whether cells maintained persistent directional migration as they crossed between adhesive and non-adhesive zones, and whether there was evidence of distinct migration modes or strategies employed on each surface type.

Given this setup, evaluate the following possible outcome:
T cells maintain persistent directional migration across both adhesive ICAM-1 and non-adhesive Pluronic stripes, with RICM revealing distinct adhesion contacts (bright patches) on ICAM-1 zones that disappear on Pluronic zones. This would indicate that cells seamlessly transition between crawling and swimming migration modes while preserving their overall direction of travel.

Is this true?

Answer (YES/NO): YES